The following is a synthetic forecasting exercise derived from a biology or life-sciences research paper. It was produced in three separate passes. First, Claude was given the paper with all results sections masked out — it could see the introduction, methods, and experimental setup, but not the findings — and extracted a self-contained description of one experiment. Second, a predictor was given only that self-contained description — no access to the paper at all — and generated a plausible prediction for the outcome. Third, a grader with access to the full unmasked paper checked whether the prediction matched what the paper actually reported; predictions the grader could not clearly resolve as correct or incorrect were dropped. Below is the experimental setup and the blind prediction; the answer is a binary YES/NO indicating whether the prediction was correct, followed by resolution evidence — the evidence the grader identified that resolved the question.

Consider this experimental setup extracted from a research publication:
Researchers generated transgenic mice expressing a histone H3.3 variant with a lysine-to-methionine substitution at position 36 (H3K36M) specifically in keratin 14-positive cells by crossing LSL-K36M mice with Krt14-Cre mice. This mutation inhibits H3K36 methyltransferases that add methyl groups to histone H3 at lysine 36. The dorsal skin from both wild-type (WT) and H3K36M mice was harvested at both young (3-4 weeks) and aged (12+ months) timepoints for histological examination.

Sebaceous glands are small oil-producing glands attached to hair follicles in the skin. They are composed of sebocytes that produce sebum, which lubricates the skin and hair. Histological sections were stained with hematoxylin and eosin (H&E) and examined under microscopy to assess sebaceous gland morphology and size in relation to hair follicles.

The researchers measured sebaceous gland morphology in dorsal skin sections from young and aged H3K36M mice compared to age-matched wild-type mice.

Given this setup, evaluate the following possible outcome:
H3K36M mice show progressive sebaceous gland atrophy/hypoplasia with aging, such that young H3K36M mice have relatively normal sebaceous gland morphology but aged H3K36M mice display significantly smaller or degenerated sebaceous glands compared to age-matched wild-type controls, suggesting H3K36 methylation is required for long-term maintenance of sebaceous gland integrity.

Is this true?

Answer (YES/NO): NO